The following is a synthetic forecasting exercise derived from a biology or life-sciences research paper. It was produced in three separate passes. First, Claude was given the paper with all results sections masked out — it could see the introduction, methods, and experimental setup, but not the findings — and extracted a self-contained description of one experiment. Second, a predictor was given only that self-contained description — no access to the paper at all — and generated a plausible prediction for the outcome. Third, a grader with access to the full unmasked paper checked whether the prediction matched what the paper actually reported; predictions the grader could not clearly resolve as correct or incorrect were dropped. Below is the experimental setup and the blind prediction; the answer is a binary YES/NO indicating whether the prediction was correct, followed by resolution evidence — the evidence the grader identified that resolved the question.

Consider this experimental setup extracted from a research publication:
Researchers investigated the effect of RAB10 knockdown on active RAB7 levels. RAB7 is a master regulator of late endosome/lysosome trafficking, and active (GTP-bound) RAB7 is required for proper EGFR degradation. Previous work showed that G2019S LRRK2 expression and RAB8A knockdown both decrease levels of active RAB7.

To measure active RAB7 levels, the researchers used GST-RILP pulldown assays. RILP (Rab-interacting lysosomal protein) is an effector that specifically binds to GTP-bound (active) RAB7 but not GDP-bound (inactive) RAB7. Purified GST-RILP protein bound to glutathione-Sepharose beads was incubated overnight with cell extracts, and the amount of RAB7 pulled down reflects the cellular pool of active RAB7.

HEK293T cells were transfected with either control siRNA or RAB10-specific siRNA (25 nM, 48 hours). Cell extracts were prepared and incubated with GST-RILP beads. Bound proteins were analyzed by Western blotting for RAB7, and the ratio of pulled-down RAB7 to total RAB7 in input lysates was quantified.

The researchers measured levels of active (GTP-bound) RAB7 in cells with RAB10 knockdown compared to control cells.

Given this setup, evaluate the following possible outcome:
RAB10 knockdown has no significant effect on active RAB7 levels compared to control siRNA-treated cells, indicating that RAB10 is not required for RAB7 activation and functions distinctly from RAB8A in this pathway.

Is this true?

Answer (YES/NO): NO